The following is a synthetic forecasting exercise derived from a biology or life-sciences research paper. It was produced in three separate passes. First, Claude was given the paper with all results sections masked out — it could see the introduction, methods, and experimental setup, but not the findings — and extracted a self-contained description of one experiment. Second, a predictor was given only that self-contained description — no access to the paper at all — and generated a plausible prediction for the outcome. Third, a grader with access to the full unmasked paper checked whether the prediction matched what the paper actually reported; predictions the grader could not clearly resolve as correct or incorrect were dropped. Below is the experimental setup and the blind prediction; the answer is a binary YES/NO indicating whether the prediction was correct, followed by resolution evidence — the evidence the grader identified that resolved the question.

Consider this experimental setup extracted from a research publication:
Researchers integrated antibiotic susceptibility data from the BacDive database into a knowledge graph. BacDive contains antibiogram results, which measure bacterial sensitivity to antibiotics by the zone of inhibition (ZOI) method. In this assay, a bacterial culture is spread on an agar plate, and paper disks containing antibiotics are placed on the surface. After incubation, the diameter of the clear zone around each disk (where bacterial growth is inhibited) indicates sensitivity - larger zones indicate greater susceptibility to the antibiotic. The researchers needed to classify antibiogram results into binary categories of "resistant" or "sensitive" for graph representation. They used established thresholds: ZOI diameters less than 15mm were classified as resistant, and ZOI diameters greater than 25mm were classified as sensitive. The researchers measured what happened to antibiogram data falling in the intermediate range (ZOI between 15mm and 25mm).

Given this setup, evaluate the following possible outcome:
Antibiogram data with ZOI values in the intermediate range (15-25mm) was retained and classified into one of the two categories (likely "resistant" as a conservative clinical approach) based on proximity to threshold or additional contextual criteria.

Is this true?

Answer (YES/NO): NO